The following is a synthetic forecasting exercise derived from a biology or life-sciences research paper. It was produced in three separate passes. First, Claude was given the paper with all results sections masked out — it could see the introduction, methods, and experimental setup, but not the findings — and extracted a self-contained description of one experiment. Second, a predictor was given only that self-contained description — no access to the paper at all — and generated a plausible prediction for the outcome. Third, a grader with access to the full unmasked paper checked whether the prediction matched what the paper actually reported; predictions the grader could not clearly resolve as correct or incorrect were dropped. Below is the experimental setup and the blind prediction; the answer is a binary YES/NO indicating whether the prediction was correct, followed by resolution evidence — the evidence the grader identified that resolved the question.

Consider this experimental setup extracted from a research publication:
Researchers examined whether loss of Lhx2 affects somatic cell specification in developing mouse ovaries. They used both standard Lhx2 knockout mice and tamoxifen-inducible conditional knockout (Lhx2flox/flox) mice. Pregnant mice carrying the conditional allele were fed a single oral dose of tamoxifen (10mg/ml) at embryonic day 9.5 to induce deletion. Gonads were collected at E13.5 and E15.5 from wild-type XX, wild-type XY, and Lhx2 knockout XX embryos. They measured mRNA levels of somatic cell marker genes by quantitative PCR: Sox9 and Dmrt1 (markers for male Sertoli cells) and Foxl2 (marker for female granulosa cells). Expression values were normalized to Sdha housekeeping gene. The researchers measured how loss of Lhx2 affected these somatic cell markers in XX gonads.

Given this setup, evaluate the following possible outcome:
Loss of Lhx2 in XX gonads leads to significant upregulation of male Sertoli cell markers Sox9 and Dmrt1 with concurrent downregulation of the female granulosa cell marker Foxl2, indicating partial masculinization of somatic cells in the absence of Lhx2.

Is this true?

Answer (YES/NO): NO